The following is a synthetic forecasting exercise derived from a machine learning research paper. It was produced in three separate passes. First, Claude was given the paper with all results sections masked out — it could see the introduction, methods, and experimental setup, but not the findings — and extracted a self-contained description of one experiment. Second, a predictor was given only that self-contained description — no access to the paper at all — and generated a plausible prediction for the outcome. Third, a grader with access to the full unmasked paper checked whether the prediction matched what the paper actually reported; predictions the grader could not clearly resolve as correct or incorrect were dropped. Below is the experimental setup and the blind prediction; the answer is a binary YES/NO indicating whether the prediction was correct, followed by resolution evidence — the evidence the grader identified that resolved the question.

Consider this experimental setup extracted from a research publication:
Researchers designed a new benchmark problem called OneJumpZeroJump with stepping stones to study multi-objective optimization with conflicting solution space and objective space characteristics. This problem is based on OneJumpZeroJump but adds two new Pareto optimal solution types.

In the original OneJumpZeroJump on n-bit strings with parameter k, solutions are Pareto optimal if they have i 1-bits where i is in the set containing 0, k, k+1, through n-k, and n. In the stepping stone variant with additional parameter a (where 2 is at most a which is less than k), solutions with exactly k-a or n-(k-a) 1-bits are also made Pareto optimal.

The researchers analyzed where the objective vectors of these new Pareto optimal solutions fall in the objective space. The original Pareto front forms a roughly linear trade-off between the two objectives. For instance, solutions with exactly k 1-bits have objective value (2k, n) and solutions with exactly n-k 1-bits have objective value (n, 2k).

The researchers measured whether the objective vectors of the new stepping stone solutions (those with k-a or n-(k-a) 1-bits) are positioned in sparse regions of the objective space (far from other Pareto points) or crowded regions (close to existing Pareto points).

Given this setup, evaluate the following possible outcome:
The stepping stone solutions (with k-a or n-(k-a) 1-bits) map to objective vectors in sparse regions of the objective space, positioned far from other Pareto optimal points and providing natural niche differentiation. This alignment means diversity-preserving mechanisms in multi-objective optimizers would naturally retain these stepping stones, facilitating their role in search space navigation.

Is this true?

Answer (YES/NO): NO